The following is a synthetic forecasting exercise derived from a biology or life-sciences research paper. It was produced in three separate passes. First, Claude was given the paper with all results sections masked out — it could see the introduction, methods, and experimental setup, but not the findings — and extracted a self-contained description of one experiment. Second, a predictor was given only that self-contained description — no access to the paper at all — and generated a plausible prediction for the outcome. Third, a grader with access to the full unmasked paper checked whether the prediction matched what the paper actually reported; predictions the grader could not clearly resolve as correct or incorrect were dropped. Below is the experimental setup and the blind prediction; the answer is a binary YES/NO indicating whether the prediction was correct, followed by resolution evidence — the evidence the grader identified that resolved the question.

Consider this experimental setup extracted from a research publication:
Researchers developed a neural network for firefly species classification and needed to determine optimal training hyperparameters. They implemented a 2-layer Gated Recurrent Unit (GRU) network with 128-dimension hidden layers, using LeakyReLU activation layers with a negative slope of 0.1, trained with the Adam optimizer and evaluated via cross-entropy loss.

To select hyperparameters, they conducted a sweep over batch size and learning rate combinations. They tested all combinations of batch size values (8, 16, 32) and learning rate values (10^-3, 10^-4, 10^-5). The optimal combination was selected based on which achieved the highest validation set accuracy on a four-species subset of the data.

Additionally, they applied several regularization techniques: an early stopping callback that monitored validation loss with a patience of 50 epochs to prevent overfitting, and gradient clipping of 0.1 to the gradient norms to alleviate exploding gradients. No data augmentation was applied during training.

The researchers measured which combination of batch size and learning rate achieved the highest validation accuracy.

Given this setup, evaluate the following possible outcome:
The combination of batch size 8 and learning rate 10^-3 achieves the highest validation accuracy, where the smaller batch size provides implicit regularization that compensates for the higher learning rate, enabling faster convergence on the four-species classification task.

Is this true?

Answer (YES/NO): NO